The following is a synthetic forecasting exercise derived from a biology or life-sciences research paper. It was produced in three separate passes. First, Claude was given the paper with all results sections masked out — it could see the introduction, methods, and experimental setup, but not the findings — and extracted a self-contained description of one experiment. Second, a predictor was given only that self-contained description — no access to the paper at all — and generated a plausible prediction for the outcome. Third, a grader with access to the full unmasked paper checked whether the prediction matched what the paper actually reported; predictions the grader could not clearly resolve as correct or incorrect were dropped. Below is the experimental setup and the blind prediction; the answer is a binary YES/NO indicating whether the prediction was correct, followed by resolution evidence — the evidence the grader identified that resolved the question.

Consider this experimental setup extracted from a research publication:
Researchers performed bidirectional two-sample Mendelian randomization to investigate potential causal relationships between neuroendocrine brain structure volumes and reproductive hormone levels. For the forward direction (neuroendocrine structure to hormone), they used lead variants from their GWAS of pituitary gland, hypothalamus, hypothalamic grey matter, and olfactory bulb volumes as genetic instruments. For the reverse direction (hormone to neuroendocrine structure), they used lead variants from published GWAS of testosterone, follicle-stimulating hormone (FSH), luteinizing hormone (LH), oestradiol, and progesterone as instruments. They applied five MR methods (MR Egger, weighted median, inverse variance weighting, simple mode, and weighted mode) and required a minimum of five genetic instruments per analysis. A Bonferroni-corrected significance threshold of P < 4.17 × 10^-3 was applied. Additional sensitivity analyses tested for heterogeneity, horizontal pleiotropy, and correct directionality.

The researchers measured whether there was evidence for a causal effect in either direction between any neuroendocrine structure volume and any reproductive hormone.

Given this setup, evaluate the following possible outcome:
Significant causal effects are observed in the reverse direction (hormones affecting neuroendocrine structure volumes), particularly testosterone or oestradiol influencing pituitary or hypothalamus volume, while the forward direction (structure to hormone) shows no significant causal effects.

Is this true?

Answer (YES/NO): NO